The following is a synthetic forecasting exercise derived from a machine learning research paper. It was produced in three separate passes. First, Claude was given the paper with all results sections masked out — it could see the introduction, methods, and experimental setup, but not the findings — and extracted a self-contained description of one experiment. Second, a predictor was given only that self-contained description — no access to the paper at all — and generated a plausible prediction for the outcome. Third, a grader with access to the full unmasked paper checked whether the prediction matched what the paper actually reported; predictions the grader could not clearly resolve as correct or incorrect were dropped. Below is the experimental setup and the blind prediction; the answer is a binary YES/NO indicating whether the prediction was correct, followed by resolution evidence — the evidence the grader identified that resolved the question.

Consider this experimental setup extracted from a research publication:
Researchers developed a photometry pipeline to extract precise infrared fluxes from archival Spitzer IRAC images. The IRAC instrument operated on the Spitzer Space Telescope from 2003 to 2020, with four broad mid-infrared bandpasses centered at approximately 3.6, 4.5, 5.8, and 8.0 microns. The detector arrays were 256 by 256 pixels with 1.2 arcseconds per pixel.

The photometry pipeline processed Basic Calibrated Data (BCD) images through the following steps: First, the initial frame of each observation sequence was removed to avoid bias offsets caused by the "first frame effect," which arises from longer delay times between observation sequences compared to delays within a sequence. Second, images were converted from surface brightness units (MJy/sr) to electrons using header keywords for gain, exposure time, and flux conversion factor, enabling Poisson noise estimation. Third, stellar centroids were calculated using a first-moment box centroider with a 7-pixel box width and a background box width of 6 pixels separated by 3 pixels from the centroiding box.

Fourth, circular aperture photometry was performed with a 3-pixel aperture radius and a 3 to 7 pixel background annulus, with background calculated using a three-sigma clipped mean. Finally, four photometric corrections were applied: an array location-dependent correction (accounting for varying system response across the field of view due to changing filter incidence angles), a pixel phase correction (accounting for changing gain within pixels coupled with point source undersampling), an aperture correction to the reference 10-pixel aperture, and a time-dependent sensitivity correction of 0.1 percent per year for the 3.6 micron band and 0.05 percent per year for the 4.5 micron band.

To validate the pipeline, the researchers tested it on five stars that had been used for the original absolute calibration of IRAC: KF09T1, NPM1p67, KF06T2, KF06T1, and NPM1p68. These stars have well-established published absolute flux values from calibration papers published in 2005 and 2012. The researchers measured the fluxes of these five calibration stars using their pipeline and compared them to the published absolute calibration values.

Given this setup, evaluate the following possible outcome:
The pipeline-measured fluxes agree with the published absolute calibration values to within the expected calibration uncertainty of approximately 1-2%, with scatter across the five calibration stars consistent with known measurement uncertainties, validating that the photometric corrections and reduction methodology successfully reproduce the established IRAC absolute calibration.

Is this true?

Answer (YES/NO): YES